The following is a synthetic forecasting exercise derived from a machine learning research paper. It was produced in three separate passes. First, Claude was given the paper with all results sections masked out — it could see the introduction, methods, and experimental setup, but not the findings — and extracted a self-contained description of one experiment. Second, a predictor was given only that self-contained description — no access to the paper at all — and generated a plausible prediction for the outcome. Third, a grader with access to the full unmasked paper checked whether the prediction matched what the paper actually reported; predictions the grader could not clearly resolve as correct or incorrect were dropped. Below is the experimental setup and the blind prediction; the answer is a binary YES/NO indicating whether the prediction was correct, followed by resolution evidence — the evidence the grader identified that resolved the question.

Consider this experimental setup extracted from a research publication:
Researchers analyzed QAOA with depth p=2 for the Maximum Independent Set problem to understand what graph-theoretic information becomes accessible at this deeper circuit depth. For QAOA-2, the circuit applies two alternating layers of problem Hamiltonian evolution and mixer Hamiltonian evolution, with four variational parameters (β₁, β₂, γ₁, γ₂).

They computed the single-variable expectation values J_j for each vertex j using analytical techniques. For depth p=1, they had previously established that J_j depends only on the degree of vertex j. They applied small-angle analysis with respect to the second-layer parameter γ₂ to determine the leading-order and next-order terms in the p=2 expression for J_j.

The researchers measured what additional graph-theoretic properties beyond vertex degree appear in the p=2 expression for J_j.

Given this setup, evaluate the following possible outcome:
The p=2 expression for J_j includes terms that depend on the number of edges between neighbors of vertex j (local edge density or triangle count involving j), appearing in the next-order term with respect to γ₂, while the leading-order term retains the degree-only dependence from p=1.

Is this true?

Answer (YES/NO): YES